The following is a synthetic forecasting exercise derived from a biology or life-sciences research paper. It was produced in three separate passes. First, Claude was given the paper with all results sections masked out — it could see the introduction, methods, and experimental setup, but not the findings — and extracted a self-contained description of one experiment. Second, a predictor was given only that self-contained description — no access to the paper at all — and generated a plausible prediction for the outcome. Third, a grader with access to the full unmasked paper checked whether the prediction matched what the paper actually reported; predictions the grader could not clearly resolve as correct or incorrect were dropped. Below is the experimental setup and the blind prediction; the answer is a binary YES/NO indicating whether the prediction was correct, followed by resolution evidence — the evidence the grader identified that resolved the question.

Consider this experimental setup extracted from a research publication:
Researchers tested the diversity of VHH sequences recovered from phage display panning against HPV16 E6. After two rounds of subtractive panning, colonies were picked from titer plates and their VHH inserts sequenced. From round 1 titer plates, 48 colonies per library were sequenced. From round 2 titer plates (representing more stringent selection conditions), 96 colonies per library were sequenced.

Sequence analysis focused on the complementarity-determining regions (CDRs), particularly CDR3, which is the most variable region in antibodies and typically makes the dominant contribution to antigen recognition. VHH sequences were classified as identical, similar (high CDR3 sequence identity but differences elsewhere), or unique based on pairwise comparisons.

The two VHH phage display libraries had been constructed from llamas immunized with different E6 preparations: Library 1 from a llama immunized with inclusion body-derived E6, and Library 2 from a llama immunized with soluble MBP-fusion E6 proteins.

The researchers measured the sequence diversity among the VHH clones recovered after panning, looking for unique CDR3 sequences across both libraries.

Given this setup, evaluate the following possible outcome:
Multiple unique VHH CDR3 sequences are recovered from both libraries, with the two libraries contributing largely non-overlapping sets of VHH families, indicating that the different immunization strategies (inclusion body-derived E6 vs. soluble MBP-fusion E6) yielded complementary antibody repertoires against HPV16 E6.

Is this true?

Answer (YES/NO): NO